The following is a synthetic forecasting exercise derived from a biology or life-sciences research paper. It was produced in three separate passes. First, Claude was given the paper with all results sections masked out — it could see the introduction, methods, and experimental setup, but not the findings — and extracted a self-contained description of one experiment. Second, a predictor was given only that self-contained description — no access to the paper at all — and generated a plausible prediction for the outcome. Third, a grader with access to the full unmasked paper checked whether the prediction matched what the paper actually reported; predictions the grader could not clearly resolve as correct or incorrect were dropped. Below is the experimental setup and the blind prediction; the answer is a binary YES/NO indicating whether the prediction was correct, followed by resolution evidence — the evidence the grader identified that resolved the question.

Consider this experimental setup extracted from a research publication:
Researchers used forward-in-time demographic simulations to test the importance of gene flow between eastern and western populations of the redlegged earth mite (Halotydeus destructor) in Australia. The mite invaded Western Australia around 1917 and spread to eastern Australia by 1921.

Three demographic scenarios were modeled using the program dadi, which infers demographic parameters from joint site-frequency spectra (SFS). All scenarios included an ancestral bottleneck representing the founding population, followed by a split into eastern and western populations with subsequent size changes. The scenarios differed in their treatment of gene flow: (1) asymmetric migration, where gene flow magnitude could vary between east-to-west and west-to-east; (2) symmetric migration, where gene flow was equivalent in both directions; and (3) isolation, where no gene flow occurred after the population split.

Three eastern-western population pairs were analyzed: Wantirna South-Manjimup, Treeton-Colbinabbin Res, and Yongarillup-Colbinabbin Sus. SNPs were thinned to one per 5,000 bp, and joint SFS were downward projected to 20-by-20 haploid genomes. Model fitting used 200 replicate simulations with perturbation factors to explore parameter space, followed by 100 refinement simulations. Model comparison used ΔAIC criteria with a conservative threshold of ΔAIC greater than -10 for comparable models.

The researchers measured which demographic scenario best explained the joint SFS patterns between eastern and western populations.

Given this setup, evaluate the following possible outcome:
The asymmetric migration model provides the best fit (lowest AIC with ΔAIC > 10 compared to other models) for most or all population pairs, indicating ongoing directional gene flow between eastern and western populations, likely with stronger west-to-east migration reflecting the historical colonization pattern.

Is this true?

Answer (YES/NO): NO